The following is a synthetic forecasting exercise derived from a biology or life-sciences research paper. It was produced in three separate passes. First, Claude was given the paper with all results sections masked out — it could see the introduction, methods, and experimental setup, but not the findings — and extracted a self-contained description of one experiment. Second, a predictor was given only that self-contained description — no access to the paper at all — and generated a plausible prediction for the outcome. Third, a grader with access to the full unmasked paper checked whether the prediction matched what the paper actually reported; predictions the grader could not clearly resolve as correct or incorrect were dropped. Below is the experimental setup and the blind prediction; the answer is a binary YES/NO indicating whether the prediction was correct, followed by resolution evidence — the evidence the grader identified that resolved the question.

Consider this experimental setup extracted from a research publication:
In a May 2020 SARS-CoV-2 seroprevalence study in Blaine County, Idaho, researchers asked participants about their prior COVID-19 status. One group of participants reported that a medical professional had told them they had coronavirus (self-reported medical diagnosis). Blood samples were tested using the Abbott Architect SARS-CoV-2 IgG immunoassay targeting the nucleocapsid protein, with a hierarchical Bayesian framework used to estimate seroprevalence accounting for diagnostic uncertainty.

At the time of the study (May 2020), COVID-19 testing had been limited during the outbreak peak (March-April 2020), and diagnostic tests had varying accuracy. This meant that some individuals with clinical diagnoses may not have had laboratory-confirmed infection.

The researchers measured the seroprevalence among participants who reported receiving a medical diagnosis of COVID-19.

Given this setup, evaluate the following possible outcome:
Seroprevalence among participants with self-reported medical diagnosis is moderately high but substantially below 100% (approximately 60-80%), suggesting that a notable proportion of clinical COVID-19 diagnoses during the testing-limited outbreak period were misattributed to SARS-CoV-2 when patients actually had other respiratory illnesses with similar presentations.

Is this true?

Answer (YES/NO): NO